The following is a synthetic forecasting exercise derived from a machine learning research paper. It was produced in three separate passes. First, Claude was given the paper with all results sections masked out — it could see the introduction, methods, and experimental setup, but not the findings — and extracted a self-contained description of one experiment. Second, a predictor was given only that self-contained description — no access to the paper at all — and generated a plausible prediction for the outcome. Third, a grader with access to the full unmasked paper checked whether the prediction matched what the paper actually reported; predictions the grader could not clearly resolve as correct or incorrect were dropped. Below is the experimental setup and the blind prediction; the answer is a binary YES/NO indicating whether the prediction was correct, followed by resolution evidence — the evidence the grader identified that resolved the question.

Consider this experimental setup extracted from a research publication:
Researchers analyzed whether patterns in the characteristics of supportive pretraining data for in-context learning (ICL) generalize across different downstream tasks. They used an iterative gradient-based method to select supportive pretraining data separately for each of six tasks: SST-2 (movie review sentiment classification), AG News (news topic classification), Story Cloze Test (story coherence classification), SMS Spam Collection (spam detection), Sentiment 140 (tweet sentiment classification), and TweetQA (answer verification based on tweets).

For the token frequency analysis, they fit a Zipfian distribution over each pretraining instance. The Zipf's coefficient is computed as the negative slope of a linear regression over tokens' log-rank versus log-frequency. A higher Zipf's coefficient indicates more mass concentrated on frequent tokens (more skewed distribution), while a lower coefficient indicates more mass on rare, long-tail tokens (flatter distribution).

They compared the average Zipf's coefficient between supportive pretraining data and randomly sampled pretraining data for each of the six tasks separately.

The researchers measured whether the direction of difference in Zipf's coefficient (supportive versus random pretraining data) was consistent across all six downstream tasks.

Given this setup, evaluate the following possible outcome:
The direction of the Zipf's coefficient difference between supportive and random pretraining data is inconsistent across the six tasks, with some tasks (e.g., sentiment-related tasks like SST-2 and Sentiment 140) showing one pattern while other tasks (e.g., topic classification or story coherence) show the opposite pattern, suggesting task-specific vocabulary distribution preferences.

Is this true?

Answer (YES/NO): NO